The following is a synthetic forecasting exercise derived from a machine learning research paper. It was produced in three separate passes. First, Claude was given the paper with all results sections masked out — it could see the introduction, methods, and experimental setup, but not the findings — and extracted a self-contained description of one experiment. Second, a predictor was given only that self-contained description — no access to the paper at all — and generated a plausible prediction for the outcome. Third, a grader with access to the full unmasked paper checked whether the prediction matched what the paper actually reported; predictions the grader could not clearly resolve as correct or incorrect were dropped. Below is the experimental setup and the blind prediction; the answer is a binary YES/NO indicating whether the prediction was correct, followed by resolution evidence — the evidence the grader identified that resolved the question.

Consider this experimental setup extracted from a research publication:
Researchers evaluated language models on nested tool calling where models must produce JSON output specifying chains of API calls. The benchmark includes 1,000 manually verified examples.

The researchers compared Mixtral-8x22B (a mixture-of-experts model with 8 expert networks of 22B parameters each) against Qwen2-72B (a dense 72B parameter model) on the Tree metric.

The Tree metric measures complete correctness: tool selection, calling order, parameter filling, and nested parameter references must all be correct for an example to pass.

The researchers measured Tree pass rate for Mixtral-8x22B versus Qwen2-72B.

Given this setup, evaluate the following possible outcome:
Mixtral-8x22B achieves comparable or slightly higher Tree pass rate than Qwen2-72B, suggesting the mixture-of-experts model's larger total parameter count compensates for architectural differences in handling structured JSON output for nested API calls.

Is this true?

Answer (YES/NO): NO